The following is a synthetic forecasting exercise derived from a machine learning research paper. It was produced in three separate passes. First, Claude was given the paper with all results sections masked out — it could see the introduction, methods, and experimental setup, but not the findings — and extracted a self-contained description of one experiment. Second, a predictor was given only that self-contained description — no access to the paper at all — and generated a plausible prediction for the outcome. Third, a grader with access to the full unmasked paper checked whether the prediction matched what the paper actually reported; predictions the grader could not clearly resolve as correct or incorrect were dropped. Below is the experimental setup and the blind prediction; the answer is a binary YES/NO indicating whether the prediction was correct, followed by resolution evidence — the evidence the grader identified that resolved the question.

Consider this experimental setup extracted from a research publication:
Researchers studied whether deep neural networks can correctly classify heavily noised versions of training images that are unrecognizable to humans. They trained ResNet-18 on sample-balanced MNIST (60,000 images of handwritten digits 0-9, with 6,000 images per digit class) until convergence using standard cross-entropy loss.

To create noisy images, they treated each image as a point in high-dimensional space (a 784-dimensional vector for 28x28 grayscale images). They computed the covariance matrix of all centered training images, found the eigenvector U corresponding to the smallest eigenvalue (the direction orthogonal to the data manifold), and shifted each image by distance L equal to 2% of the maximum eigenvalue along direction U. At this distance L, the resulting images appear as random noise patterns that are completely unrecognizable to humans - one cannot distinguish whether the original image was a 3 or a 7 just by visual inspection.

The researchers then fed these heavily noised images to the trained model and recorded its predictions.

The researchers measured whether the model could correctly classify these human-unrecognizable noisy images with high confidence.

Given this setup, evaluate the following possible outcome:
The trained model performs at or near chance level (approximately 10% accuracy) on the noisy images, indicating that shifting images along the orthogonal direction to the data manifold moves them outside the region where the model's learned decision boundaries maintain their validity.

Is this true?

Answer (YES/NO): NO